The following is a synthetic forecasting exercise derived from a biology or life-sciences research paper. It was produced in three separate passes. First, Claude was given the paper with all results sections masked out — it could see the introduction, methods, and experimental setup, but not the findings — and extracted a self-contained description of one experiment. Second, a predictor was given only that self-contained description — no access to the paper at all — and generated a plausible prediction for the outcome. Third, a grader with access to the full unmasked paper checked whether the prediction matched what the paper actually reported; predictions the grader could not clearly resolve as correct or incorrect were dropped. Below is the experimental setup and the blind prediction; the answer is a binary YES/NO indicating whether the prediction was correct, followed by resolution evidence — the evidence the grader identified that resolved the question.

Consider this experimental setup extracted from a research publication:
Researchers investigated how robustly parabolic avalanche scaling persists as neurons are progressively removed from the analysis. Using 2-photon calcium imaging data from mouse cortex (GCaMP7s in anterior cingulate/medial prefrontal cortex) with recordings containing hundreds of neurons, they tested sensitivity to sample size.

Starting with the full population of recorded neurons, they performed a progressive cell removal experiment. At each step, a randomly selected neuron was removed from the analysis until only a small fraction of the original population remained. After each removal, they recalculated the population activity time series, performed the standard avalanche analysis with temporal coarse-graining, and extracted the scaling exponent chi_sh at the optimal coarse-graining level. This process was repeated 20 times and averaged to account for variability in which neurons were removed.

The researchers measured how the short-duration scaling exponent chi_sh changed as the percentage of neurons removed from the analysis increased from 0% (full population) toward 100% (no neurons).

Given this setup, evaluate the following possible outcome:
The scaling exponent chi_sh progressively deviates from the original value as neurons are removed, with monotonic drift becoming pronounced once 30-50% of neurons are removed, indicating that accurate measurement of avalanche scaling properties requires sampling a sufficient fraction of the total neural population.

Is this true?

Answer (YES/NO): NO